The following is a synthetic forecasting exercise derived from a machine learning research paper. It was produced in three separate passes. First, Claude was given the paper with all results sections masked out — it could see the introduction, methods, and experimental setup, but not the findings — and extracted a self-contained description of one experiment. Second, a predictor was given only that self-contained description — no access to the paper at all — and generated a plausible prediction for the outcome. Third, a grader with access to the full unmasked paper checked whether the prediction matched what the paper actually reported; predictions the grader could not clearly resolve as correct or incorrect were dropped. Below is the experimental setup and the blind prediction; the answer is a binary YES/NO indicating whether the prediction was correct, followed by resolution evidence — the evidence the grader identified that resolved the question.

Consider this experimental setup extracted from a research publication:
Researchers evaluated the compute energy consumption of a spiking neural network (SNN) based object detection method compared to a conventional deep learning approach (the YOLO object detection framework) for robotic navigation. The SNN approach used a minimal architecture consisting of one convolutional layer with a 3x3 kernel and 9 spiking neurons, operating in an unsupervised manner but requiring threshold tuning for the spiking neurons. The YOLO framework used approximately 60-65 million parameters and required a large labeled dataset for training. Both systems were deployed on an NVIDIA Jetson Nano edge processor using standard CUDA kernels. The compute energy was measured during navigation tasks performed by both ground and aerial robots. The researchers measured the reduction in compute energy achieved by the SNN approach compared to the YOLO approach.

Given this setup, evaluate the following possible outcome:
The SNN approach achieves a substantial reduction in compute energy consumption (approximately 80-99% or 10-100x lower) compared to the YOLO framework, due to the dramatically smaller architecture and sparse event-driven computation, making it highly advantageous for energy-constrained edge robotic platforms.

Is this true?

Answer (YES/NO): NO